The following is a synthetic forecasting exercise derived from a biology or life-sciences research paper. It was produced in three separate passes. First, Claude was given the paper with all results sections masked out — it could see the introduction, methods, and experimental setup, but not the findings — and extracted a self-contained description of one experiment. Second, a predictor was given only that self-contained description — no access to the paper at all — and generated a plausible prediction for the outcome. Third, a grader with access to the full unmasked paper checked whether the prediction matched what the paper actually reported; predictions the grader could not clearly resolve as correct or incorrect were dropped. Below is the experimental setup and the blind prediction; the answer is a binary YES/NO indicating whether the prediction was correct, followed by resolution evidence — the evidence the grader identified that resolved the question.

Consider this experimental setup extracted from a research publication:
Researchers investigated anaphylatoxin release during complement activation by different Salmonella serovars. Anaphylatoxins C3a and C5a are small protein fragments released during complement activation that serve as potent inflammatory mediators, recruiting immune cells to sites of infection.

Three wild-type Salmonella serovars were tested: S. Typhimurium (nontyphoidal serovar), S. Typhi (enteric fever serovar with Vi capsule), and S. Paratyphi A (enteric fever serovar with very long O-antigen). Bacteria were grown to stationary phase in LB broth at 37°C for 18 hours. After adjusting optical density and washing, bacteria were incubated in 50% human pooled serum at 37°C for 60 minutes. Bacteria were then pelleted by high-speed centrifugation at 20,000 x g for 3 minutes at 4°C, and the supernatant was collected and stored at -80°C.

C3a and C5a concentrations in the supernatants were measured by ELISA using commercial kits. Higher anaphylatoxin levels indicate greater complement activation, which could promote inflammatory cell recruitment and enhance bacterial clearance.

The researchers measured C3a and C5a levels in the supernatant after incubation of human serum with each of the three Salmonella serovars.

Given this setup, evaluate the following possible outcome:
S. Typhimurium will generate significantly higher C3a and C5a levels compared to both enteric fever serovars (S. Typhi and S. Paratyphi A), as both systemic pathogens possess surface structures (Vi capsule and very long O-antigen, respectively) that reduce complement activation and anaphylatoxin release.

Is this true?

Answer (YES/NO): NO